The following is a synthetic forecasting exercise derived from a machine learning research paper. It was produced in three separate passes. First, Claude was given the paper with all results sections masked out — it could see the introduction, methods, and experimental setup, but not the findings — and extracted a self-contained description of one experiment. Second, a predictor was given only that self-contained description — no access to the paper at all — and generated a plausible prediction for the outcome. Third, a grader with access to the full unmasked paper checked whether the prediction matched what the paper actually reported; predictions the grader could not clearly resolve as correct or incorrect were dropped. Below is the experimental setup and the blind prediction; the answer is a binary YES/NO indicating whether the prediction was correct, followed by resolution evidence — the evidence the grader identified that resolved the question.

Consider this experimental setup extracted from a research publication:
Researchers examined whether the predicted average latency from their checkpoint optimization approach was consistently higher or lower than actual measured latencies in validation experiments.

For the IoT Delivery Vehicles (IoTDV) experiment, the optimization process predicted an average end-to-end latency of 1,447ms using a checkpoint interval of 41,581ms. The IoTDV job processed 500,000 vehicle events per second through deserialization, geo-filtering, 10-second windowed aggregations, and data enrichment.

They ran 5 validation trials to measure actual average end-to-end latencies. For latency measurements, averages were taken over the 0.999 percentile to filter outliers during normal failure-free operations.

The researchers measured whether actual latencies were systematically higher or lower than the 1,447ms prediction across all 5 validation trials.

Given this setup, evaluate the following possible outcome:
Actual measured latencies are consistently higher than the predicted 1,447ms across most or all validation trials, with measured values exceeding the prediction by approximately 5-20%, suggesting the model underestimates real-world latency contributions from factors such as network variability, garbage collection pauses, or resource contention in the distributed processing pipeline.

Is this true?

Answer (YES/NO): NO